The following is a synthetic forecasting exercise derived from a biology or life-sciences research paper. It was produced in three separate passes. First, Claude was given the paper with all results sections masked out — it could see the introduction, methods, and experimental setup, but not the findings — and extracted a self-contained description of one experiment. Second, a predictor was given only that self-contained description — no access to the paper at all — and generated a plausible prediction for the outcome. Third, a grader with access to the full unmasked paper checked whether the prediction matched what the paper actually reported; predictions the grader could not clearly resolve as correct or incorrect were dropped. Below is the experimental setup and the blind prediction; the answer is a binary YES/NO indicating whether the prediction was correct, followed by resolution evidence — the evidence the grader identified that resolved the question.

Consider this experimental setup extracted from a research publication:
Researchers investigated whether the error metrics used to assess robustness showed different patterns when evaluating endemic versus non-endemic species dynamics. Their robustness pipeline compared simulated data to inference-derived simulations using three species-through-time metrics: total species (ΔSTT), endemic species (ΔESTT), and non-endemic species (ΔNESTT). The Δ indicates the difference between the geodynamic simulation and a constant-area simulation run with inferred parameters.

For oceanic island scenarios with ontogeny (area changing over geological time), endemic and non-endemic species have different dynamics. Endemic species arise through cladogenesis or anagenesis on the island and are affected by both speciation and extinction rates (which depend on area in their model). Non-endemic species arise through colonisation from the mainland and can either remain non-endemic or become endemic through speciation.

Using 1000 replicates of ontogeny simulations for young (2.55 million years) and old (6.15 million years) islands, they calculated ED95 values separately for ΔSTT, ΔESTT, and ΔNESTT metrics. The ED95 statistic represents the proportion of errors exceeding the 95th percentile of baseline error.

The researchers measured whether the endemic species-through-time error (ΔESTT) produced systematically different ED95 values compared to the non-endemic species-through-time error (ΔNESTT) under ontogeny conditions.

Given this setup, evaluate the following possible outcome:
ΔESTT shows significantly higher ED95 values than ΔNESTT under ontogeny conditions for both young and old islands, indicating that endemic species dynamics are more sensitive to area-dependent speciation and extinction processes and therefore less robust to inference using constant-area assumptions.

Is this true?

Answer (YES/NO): NO